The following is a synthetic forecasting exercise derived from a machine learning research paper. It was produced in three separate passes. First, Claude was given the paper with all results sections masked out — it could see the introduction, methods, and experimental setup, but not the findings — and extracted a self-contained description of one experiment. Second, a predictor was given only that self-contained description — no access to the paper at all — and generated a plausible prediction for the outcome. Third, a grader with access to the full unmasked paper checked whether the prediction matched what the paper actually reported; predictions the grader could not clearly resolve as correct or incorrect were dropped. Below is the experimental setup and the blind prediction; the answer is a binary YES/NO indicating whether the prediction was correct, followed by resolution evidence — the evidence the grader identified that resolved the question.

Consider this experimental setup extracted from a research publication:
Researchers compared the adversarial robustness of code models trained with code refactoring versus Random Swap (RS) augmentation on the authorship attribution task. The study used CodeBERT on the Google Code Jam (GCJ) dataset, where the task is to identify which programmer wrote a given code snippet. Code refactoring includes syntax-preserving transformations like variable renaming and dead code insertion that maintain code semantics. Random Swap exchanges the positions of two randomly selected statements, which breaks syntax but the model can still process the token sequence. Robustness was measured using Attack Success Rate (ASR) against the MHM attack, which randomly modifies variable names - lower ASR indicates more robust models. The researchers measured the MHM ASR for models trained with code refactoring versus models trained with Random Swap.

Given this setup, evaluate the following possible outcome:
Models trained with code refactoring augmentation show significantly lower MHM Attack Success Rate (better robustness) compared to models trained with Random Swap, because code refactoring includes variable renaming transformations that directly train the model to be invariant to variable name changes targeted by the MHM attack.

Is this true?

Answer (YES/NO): NO